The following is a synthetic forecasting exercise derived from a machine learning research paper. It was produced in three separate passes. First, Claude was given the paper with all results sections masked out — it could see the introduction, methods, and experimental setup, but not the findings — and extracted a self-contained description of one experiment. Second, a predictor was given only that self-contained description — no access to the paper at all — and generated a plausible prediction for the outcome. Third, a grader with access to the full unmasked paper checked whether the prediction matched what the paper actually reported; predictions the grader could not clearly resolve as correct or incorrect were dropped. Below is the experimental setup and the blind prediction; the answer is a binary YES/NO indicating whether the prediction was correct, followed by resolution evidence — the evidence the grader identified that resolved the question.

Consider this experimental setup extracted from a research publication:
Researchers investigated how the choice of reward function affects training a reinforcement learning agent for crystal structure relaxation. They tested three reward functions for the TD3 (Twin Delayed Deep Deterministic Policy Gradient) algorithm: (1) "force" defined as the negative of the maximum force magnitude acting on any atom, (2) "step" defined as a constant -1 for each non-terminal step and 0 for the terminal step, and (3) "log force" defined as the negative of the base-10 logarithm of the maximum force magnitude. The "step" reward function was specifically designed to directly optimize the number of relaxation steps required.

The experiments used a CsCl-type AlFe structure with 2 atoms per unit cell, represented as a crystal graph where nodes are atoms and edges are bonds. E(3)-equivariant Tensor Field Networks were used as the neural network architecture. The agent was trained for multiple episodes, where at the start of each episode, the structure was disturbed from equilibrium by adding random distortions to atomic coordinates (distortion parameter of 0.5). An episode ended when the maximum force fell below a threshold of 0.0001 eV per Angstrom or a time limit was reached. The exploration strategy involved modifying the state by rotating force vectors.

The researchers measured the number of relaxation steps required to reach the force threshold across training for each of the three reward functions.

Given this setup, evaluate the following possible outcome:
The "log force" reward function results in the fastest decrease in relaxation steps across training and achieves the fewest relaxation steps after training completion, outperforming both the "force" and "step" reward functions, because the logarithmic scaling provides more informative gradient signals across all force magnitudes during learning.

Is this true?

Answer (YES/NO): NO